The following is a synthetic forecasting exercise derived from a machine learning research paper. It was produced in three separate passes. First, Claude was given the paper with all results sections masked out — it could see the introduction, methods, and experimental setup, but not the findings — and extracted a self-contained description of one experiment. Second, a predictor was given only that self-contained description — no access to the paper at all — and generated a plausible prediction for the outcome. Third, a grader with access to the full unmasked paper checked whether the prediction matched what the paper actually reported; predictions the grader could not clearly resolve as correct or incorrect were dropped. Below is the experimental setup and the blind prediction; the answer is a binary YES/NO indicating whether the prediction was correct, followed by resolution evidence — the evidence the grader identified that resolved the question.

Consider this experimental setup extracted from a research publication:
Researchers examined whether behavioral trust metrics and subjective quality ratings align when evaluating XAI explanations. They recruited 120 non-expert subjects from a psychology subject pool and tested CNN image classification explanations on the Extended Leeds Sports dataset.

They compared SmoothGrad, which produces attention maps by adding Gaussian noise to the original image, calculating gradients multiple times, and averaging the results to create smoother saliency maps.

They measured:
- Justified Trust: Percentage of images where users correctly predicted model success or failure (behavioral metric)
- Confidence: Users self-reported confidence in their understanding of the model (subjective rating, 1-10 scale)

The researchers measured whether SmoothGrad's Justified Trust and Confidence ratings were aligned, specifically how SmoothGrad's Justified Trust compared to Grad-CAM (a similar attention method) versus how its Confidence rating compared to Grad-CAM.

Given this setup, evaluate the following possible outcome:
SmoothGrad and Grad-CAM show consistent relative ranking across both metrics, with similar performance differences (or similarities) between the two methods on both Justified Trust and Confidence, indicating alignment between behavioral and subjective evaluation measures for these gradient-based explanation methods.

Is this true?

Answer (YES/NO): NO